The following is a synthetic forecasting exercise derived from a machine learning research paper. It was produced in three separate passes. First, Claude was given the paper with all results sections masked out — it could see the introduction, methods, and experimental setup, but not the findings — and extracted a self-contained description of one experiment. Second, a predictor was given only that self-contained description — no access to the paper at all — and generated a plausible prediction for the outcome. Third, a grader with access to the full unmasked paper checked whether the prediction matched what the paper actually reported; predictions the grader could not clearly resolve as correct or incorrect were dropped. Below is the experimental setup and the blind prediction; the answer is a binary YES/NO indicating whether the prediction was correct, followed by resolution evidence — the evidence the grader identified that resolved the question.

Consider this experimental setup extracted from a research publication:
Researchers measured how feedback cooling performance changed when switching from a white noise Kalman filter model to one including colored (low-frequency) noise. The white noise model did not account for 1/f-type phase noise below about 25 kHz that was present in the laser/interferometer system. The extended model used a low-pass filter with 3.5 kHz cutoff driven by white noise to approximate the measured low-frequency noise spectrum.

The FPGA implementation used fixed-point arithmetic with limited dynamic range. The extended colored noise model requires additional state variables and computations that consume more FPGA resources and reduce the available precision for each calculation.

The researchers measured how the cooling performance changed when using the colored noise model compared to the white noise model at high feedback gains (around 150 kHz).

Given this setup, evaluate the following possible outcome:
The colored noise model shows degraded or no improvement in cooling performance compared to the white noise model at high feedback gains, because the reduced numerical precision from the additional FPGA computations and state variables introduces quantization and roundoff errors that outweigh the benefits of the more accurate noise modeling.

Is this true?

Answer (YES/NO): YES